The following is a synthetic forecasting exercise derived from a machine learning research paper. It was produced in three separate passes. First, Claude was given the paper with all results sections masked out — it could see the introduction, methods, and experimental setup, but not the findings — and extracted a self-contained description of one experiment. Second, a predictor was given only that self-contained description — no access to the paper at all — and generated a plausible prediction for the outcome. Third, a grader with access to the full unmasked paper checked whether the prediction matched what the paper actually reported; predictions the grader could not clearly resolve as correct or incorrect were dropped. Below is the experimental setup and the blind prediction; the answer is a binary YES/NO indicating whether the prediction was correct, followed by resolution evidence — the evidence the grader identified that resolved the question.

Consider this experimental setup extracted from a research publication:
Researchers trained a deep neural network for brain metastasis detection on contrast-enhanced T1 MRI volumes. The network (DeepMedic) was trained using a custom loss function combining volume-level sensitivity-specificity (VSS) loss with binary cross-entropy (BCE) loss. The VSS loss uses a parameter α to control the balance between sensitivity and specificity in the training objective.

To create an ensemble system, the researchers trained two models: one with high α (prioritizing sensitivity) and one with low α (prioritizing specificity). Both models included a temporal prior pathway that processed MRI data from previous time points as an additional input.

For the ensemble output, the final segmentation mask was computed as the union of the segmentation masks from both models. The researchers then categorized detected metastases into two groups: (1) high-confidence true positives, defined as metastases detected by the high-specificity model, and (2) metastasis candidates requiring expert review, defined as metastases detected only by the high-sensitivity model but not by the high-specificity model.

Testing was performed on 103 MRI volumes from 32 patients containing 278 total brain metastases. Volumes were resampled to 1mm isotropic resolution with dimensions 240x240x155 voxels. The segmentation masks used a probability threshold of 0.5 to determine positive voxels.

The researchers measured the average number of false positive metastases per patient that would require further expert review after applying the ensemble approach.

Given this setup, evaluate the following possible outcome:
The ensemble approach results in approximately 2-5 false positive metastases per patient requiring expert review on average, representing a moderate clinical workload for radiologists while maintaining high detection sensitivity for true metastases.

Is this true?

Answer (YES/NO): NO